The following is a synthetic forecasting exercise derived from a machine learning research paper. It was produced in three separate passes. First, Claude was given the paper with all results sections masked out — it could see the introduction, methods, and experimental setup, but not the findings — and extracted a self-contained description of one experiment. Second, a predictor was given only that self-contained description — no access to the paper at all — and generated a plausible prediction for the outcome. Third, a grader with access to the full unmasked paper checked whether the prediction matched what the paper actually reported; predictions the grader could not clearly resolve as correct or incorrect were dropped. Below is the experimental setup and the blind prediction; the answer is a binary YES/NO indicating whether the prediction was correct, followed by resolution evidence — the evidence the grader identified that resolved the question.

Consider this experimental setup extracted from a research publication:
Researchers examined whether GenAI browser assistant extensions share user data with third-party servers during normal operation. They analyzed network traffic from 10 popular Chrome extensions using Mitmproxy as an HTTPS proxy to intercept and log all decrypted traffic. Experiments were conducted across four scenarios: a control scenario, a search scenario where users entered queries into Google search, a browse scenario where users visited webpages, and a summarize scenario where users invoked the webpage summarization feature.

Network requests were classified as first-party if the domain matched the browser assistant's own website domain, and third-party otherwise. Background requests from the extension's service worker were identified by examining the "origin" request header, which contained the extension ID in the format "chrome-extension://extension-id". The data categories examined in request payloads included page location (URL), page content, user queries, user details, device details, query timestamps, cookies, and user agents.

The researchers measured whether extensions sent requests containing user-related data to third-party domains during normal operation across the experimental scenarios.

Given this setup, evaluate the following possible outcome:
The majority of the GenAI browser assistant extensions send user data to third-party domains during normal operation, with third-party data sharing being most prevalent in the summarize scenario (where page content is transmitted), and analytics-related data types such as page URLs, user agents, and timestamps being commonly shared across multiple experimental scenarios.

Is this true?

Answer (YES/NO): NO